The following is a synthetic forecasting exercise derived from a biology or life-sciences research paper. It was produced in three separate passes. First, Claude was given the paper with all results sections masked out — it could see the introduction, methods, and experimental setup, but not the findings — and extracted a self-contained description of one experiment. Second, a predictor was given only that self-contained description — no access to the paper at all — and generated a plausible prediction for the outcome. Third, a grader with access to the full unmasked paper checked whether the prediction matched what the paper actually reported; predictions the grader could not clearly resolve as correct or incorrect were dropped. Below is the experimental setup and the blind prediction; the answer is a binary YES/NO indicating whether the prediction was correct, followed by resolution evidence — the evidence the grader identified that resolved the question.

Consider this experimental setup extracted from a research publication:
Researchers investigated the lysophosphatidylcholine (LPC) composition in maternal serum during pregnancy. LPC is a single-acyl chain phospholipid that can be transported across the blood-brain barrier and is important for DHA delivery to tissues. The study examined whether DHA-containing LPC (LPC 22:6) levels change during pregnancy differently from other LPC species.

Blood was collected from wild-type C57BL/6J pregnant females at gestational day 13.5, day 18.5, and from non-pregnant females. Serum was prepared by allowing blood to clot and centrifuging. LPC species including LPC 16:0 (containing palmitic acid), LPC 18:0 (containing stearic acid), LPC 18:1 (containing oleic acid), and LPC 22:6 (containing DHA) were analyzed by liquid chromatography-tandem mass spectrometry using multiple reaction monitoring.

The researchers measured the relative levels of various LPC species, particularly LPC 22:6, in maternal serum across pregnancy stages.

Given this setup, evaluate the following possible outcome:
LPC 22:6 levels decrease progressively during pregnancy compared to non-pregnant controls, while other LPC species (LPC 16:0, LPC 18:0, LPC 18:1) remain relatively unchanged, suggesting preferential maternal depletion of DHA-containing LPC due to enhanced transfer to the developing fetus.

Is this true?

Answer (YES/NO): NO